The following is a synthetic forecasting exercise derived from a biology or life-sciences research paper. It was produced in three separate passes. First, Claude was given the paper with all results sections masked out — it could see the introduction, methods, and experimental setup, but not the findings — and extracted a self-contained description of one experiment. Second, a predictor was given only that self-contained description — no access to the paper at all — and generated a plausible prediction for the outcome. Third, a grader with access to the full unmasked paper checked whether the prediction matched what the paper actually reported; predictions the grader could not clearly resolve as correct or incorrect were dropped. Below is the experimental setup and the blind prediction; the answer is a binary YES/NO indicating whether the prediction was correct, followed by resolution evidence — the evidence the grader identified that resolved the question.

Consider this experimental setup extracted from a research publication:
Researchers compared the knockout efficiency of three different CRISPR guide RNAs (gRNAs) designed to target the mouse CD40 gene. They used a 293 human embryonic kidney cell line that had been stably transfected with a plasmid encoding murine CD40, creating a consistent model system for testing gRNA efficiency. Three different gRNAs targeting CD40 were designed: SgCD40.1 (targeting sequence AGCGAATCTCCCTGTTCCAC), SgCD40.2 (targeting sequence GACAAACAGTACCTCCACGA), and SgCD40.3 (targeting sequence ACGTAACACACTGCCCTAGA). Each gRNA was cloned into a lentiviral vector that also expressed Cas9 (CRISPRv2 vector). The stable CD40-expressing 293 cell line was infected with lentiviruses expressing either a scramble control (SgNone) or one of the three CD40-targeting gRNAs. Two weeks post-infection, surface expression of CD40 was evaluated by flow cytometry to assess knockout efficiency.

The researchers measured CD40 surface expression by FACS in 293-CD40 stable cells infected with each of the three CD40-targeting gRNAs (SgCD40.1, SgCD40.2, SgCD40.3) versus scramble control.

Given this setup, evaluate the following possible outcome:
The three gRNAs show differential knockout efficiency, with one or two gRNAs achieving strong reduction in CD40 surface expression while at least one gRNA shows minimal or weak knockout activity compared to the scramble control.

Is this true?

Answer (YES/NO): NO